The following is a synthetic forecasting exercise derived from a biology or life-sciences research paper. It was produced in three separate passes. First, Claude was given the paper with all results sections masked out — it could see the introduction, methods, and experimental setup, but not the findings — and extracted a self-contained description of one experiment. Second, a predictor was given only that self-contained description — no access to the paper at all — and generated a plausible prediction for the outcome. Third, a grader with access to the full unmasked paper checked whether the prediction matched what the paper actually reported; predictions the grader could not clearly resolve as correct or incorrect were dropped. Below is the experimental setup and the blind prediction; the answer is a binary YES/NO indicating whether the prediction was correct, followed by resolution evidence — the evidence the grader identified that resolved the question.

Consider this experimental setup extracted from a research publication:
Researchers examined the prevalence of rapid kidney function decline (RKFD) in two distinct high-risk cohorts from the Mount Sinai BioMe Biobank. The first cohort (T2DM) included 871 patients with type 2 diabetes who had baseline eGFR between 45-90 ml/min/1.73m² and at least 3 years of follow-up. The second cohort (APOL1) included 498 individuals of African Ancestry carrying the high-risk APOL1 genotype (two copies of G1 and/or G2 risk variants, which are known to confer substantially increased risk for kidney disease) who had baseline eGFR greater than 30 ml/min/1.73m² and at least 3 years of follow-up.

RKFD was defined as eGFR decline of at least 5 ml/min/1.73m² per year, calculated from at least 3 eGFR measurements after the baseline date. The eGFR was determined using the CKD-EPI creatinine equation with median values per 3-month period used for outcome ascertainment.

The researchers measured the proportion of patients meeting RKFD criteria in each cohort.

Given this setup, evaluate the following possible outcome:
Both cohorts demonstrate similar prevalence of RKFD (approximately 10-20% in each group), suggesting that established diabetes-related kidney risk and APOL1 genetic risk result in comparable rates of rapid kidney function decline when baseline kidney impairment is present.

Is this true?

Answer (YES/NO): NO